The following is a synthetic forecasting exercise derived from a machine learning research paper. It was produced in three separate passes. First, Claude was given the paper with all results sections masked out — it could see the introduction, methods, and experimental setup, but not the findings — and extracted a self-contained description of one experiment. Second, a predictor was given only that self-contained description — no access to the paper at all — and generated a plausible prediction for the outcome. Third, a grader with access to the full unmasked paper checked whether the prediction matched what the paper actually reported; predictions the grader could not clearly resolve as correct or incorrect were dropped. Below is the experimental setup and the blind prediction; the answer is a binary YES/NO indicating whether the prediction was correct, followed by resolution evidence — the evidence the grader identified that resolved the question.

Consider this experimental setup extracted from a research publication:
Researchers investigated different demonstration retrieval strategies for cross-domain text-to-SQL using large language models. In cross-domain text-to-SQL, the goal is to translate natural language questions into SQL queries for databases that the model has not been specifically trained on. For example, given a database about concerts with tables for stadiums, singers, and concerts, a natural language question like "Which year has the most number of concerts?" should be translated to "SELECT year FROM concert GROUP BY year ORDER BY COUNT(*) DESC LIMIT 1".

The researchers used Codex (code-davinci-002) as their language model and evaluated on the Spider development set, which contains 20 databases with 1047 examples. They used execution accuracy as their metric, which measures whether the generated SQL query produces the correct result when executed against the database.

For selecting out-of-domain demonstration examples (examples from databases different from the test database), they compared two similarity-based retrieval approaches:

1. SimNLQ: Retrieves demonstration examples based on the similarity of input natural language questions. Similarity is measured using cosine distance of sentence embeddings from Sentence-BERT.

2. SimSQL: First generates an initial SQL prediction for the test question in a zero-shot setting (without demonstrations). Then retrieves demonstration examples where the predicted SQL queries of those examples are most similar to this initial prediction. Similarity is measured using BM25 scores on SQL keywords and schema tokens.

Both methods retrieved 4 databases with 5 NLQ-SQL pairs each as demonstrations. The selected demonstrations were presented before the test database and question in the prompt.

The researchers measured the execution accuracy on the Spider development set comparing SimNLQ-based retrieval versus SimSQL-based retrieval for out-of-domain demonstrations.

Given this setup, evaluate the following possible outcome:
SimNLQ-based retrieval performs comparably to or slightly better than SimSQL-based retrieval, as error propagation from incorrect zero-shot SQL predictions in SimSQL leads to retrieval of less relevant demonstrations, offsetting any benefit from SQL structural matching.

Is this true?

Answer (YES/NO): NO